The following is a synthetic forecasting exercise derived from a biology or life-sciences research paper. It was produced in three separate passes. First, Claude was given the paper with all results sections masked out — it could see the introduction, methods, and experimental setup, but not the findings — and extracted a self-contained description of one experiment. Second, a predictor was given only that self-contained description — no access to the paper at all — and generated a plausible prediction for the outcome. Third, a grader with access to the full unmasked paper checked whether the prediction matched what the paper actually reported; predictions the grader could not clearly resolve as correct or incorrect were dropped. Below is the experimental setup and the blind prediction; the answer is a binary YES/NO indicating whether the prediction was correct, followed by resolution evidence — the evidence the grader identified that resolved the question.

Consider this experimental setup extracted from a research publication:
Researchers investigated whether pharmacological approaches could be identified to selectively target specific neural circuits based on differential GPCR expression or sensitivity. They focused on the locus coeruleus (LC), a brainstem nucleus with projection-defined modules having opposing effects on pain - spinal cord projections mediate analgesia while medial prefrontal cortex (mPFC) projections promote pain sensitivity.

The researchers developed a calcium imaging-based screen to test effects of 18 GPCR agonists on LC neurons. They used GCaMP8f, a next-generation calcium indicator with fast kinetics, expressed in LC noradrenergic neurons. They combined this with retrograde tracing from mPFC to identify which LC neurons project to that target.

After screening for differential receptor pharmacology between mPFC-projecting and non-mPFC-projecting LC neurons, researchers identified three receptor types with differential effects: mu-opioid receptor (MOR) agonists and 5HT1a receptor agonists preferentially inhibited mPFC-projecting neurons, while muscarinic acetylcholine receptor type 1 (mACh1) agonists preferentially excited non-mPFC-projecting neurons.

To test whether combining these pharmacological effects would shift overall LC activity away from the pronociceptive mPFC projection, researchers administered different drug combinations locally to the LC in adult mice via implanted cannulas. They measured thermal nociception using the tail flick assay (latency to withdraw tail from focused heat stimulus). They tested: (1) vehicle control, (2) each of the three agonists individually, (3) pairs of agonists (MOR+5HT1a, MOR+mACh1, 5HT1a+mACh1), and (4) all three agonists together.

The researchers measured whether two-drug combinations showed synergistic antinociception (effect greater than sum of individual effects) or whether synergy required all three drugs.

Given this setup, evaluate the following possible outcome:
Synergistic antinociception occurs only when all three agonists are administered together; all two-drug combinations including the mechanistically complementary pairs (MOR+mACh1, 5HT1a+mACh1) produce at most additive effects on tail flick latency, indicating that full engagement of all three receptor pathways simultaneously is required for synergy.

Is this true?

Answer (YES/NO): NO